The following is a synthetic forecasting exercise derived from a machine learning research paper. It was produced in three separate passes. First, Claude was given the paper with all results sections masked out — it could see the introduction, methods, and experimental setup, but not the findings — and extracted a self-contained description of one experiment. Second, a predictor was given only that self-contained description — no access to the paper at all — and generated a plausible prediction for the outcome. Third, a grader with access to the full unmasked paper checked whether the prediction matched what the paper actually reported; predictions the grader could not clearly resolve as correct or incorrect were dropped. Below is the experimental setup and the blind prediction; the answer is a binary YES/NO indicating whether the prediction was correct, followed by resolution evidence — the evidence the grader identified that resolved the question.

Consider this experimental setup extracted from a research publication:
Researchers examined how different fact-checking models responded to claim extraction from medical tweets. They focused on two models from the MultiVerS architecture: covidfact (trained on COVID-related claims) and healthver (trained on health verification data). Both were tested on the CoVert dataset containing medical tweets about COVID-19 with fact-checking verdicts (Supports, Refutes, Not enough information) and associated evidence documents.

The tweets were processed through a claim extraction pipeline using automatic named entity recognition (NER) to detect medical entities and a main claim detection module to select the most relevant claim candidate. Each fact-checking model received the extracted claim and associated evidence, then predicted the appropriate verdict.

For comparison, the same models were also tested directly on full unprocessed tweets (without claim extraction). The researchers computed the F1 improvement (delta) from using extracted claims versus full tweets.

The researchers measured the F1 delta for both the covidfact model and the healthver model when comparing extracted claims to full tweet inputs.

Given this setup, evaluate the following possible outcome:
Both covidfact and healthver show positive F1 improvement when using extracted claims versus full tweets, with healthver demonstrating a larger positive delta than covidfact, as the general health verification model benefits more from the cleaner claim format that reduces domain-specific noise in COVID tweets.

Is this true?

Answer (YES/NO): NO